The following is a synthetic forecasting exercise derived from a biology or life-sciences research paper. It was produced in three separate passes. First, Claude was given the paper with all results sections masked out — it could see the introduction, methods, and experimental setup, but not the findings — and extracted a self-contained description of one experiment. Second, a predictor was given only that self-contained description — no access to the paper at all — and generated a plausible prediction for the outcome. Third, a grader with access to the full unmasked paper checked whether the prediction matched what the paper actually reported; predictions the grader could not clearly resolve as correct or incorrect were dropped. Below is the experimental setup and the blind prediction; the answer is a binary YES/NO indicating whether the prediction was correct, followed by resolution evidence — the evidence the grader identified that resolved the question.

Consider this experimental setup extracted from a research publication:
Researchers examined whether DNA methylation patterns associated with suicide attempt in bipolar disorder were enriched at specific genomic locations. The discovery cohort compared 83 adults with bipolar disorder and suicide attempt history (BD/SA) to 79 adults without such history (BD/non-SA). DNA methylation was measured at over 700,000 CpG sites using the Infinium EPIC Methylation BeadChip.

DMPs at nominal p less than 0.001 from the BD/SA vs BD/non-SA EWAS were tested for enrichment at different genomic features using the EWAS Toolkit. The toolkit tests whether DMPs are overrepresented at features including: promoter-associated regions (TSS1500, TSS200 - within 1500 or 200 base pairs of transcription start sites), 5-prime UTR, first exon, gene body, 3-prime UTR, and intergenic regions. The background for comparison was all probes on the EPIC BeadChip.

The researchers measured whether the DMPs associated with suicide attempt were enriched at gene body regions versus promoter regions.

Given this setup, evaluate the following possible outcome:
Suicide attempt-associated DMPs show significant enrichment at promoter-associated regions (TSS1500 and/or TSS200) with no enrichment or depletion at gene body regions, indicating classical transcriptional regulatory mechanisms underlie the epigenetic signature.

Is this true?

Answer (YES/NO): NO